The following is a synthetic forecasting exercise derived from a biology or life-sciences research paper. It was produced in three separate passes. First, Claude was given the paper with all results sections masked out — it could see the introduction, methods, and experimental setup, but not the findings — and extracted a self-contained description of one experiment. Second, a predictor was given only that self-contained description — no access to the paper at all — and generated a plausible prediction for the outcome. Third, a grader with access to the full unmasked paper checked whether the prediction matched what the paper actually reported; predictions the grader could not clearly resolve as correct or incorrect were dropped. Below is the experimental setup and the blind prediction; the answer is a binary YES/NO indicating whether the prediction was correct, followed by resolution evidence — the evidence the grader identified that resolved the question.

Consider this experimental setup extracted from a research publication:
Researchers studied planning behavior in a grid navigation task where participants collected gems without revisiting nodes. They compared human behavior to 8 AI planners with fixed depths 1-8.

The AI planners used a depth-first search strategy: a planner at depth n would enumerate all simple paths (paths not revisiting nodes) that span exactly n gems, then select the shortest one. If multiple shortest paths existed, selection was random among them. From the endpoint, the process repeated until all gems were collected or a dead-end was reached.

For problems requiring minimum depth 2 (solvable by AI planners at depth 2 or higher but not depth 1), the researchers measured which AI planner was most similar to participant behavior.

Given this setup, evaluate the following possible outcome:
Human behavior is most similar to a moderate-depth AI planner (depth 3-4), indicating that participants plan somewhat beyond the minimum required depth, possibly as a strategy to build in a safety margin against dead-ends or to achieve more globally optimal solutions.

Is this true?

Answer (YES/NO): NO